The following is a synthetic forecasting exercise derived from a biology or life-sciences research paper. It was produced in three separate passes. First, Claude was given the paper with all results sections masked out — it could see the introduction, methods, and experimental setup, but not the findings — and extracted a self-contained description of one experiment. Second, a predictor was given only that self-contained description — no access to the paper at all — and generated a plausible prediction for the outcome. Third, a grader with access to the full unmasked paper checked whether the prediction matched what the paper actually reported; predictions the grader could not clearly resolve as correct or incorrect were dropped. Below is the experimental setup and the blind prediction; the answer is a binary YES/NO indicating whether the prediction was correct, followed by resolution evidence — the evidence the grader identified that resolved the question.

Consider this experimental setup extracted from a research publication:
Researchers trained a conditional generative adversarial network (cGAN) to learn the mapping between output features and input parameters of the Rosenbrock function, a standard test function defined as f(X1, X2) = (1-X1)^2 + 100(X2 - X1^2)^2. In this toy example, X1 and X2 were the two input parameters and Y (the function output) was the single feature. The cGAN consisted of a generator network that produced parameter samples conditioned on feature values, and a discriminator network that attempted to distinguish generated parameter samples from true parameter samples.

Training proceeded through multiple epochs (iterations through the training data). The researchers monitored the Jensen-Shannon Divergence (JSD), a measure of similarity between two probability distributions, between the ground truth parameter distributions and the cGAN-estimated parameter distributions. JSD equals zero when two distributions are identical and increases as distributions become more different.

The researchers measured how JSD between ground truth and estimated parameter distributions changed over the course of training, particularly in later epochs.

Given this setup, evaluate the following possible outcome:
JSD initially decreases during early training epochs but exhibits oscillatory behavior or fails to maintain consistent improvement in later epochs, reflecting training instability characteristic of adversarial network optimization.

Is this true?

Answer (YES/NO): YES